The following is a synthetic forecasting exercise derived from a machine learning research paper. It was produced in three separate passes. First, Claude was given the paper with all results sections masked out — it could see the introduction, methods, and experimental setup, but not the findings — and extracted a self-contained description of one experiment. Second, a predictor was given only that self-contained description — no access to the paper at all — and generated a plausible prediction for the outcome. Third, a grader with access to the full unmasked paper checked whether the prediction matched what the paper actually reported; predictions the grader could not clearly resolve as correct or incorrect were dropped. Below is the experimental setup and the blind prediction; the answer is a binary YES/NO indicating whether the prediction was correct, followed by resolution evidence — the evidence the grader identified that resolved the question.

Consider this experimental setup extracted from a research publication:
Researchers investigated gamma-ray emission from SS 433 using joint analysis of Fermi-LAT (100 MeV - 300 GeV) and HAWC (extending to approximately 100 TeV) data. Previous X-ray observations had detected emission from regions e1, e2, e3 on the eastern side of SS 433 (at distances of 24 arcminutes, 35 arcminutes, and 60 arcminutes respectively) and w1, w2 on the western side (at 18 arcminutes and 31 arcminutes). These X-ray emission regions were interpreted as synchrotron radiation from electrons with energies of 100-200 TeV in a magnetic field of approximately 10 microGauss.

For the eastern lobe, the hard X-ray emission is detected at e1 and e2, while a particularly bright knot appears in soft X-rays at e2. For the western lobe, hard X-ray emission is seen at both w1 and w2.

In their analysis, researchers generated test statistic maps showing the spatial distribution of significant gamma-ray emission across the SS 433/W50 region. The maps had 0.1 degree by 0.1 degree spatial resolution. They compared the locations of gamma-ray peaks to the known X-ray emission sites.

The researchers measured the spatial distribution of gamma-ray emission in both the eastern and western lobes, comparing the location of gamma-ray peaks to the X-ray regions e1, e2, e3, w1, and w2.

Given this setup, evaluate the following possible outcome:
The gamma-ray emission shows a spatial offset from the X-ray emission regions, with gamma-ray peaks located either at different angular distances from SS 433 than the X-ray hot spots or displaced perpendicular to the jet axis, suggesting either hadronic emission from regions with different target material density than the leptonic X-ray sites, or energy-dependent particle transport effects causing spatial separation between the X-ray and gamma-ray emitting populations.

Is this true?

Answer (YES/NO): NO